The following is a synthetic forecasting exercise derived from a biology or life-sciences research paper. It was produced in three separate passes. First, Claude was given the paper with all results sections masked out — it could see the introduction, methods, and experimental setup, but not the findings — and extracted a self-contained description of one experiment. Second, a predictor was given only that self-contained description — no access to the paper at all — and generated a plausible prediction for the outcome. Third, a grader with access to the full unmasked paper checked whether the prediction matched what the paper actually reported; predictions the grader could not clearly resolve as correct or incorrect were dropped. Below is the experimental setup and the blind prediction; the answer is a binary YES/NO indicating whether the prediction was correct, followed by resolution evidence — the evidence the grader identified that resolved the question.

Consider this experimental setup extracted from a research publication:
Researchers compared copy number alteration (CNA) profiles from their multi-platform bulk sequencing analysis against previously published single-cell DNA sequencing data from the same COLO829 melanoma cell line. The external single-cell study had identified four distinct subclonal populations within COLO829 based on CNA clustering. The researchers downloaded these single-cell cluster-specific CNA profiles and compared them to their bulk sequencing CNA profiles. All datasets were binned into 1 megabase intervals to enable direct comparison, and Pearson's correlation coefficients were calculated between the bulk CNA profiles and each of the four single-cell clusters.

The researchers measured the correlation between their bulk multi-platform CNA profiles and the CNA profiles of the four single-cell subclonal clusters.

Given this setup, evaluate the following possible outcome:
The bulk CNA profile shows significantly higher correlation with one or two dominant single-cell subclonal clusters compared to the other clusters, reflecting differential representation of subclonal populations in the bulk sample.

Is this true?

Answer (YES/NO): YES